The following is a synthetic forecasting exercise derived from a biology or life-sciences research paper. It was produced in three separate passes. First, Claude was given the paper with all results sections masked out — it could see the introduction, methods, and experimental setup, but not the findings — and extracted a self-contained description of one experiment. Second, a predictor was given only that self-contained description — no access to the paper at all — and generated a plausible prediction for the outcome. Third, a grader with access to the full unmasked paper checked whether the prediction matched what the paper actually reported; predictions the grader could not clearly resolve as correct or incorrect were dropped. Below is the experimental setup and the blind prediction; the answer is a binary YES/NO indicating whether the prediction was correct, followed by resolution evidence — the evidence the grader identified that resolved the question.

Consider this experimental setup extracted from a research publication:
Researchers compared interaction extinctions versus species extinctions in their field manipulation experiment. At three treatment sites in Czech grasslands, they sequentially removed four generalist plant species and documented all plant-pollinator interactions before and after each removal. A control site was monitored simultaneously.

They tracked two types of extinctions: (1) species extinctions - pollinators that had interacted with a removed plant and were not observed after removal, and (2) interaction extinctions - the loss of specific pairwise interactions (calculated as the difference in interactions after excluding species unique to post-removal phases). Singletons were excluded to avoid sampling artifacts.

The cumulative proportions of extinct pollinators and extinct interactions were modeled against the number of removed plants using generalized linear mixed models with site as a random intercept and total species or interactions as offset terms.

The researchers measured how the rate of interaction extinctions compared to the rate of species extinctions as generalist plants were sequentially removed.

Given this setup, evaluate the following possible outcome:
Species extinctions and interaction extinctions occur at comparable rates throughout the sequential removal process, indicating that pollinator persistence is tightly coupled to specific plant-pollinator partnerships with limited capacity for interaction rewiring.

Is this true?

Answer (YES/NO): NO